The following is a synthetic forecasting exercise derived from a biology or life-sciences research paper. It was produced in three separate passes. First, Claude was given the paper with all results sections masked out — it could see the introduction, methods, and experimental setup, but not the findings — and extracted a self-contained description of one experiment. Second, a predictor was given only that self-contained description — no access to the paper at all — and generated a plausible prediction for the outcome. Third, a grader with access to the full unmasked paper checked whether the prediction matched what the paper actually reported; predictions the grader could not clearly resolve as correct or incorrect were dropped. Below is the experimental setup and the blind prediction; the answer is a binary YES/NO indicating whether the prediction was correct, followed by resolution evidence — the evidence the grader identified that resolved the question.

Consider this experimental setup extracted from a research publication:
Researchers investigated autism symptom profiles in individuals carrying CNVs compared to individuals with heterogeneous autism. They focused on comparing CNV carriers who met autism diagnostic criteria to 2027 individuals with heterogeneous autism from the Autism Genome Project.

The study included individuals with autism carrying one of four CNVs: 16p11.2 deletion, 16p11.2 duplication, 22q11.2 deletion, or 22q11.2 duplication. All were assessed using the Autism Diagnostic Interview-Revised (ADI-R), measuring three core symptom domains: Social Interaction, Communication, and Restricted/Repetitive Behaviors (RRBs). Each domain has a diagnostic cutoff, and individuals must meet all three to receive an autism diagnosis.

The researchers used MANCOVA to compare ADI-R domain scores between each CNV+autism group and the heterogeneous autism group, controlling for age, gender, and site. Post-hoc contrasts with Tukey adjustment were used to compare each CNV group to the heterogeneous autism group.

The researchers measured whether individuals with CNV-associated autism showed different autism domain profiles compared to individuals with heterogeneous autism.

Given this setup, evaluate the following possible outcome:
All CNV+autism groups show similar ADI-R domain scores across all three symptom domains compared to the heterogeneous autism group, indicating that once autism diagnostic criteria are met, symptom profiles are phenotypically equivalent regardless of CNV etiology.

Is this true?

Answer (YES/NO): NO